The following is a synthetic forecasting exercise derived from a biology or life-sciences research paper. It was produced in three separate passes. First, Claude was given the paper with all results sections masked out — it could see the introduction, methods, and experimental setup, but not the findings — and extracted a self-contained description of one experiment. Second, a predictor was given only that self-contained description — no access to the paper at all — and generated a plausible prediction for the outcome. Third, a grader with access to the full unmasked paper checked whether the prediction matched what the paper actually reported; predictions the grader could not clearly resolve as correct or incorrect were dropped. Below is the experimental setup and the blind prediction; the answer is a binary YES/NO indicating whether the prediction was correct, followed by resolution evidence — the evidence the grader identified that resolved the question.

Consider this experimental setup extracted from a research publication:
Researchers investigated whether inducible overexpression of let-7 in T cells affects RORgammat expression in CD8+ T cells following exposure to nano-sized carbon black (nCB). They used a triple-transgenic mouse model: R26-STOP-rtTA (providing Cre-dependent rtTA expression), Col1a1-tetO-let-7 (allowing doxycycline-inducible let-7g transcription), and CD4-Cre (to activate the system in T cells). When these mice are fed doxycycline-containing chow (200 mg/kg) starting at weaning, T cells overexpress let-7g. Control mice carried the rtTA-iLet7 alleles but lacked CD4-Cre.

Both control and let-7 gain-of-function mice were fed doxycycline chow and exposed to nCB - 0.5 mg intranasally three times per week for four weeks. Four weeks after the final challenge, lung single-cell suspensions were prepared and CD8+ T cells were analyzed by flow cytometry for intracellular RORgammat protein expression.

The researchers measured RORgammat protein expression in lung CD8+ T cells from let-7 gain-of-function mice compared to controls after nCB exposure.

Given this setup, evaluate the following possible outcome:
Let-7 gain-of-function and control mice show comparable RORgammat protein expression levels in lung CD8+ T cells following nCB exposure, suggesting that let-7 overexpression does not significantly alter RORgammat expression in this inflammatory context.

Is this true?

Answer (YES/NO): NO